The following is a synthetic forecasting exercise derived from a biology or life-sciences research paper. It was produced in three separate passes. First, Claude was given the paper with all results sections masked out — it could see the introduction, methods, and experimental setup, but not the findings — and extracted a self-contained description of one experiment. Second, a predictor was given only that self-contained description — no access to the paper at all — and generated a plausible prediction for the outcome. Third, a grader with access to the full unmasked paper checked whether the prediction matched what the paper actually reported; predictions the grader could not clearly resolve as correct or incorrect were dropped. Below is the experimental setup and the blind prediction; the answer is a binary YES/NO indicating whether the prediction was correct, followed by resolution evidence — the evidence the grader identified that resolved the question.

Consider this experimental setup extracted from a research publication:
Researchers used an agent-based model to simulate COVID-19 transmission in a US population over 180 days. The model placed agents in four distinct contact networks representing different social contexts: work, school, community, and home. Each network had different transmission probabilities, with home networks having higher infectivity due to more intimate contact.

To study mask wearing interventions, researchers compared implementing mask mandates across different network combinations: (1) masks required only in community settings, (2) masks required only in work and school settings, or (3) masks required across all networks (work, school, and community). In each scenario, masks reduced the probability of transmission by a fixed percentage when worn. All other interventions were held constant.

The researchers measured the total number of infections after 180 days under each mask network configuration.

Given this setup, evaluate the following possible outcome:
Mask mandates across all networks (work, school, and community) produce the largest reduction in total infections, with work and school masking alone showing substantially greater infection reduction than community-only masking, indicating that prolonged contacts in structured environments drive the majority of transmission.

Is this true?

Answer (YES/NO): NO